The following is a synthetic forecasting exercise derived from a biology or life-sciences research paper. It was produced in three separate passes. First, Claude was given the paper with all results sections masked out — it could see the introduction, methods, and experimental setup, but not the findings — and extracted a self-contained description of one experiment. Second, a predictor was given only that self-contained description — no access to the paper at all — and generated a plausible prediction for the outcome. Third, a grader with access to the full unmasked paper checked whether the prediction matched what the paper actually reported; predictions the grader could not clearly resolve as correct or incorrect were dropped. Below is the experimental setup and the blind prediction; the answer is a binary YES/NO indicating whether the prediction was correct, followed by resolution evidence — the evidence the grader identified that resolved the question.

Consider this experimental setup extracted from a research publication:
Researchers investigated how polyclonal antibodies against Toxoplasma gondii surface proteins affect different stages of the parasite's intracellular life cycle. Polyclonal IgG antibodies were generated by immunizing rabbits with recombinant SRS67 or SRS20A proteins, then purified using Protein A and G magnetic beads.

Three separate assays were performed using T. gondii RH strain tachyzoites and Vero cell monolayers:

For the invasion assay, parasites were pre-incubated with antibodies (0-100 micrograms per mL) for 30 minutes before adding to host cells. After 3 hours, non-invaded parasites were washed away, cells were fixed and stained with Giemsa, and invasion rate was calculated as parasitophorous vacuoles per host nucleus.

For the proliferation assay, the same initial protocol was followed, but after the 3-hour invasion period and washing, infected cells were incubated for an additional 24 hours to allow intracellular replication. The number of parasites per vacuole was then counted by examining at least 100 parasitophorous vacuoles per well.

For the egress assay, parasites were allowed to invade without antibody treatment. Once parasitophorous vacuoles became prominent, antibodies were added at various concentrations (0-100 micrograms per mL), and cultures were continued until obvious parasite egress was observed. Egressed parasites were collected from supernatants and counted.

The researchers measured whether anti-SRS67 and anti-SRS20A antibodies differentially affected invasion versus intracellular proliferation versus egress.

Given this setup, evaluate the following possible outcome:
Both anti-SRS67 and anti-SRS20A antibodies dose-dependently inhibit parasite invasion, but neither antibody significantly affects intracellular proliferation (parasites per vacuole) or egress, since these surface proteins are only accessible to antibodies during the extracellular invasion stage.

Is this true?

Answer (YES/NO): NO